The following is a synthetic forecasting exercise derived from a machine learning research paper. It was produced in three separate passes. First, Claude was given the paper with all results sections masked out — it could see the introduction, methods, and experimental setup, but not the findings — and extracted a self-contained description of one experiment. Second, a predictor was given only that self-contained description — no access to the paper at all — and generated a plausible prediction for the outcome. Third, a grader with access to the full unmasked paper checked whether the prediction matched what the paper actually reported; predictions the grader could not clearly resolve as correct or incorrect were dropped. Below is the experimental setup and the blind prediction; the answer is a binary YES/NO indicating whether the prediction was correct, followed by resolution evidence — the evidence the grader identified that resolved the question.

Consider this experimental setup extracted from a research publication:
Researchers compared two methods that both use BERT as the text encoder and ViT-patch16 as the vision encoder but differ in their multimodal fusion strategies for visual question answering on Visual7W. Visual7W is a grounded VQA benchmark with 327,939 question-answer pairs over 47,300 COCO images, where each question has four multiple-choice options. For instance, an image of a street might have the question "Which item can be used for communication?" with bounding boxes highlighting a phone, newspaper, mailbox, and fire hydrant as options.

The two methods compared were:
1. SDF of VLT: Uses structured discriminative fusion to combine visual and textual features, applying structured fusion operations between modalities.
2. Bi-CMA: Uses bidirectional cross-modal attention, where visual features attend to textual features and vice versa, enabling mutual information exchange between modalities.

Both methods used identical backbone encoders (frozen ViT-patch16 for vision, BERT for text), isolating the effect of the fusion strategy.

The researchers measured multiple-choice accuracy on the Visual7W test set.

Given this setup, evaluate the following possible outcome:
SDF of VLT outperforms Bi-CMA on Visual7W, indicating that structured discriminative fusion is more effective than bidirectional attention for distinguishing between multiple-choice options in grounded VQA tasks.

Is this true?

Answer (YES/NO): NO